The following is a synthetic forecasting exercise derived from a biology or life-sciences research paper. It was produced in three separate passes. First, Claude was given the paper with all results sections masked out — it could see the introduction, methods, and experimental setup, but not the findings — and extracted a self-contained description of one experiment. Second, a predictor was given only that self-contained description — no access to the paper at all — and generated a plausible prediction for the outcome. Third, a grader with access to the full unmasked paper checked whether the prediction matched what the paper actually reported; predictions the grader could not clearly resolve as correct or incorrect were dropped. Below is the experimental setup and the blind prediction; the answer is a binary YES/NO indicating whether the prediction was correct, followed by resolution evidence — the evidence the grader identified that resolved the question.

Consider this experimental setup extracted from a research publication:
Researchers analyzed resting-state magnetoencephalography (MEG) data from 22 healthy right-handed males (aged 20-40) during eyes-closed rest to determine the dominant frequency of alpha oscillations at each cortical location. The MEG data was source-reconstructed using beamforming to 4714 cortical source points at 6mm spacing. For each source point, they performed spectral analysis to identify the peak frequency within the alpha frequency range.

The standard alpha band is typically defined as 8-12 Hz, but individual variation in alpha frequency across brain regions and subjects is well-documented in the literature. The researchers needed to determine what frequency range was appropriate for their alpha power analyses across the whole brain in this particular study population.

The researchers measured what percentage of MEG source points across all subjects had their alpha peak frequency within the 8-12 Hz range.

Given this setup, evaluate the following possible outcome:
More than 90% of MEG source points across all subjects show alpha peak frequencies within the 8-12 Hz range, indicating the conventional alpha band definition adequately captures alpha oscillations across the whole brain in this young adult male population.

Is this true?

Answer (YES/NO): YES